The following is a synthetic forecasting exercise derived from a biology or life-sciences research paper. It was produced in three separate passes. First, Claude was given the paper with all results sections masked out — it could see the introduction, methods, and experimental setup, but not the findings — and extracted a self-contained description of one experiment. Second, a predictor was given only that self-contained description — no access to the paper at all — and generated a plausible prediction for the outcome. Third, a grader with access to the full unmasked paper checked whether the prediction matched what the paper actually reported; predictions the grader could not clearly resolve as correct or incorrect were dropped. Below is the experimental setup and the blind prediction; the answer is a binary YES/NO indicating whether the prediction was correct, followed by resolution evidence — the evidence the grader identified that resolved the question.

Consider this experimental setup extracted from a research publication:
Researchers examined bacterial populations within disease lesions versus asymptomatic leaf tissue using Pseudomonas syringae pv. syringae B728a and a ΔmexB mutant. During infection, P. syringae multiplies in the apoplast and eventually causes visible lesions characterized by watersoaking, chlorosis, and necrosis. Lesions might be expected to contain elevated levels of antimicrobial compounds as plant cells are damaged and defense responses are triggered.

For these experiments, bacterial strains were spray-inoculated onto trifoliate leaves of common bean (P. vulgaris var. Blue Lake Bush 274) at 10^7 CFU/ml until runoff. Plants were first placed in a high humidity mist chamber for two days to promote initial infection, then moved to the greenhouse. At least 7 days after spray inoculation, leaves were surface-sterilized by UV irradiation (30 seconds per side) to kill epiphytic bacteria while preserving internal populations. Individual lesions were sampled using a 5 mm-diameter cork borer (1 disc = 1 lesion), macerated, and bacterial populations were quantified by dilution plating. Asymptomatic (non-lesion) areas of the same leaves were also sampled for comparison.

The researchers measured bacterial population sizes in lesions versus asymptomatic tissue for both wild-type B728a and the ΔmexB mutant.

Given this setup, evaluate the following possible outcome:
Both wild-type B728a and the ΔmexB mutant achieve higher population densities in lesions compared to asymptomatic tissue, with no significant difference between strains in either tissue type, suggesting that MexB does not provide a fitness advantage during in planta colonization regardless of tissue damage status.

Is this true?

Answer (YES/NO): NO